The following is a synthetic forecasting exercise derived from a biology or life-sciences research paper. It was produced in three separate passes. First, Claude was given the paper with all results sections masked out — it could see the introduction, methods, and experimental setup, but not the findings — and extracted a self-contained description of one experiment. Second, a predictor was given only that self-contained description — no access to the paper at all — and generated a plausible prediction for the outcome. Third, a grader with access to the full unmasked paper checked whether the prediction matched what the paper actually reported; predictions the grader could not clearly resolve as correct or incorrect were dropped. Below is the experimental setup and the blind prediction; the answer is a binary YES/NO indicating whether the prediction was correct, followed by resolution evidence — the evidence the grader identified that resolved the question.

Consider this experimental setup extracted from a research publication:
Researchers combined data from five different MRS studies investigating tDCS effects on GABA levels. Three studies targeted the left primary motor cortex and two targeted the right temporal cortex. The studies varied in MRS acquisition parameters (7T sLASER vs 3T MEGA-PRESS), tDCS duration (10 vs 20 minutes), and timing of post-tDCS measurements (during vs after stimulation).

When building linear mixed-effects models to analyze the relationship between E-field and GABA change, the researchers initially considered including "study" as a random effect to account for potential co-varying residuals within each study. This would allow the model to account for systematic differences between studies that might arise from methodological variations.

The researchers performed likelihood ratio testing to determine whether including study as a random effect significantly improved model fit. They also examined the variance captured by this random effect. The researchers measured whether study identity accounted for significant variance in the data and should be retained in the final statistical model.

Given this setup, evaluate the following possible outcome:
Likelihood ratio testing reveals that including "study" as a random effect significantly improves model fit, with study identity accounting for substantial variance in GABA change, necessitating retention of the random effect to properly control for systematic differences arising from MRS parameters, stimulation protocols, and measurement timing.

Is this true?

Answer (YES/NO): NO